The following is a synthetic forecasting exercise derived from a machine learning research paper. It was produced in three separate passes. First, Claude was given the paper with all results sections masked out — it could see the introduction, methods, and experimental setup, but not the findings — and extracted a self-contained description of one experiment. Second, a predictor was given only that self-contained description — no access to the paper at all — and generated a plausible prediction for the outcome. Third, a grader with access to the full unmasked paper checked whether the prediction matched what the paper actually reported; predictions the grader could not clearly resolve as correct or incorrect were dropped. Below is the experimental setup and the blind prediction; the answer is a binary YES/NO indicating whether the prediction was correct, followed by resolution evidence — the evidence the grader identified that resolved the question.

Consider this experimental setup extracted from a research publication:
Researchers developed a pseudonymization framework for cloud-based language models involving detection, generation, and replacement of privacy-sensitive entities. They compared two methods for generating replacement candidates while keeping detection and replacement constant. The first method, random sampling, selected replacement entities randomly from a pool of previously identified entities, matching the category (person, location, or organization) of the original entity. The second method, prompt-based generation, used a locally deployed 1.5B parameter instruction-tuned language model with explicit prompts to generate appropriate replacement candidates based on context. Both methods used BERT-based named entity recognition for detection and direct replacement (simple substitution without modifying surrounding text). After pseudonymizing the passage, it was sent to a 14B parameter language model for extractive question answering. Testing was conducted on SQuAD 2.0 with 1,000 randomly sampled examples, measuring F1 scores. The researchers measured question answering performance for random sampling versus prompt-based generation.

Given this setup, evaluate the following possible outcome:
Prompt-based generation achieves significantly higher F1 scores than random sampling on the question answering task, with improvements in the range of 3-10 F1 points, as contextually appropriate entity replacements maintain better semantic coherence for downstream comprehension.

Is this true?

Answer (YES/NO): NO